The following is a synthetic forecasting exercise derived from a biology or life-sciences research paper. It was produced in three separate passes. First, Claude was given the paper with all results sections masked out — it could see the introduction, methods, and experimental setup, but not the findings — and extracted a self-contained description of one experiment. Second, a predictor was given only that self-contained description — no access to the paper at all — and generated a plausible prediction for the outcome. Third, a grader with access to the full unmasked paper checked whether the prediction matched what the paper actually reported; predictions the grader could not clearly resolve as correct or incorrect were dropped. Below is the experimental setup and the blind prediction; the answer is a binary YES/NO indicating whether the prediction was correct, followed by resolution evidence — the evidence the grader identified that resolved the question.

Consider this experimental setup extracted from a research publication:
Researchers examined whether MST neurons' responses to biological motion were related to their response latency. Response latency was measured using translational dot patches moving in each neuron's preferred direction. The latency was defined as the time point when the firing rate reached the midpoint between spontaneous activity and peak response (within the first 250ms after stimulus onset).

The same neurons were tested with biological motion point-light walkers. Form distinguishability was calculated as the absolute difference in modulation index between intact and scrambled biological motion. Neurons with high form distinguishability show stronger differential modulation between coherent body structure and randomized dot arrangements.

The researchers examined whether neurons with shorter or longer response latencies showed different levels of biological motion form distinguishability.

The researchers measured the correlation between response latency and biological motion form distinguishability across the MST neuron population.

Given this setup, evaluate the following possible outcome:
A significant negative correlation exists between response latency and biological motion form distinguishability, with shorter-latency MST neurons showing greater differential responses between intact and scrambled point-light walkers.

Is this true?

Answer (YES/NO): NO